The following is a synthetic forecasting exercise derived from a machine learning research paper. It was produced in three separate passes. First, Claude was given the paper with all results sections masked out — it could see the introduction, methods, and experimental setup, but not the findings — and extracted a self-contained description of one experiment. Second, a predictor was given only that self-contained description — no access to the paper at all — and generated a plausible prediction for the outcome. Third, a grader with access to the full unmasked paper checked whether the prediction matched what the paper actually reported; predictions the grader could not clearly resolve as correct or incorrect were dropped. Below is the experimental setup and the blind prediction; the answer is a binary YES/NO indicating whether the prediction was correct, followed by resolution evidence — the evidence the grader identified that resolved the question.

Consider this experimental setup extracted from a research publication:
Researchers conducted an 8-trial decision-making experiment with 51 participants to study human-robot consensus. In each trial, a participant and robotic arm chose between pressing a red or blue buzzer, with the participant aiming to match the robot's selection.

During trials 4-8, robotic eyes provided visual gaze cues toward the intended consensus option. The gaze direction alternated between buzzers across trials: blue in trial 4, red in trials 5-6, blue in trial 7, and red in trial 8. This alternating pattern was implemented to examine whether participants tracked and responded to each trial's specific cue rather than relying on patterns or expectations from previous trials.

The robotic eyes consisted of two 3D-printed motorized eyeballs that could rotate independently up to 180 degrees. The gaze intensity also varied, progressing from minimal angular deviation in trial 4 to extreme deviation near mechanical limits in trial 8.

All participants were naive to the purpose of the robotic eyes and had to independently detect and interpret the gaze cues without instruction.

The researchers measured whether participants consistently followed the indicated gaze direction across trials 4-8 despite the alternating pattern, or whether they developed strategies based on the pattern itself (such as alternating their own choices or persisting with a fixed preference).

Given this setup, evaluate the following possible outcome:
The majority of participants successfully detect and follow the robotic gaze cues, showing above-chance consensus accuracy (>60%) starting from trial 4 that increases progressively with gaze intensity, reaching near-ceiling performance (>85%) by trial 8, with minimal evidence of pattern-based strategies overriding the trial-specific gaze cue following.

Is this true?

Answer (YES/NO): YES